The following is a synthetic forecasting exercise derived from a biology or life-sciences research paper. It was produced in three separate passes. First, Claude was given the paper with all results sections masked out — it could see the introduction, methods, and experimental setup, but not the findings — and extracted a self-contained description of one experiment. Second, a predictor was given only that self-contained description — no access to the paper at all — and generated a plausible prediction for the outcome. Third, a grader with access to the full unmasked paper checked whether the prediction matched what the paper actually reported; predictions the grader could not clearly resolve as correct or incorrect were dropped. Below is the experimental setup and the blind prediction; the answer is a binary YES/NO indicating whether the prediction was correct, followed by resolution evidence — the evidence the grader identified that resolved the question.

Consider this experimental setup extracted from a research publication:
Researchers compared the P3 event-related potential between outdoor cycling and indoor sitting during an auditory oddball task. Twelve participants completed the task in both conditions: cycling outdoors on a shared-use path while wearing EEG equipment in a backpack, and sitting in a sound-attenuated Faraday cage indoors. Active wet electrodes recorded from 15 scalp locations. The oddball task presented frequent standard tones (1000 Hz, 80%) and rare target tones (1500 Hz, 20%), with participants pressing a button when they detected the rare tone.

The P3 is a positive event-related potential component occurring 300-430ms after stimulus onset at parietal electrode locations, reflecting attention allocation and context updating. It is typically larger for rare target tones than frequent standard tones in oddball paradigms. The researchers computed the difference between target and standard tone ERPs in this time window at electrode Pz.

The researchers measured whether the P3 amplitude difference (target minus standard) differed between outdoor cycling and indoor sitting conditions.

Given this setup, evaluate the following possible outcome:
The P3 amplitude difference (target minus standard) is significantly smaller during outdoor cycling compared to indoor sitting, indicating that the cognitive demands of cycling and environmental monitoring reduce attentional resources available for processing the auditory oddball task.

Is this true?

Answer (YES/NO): YES